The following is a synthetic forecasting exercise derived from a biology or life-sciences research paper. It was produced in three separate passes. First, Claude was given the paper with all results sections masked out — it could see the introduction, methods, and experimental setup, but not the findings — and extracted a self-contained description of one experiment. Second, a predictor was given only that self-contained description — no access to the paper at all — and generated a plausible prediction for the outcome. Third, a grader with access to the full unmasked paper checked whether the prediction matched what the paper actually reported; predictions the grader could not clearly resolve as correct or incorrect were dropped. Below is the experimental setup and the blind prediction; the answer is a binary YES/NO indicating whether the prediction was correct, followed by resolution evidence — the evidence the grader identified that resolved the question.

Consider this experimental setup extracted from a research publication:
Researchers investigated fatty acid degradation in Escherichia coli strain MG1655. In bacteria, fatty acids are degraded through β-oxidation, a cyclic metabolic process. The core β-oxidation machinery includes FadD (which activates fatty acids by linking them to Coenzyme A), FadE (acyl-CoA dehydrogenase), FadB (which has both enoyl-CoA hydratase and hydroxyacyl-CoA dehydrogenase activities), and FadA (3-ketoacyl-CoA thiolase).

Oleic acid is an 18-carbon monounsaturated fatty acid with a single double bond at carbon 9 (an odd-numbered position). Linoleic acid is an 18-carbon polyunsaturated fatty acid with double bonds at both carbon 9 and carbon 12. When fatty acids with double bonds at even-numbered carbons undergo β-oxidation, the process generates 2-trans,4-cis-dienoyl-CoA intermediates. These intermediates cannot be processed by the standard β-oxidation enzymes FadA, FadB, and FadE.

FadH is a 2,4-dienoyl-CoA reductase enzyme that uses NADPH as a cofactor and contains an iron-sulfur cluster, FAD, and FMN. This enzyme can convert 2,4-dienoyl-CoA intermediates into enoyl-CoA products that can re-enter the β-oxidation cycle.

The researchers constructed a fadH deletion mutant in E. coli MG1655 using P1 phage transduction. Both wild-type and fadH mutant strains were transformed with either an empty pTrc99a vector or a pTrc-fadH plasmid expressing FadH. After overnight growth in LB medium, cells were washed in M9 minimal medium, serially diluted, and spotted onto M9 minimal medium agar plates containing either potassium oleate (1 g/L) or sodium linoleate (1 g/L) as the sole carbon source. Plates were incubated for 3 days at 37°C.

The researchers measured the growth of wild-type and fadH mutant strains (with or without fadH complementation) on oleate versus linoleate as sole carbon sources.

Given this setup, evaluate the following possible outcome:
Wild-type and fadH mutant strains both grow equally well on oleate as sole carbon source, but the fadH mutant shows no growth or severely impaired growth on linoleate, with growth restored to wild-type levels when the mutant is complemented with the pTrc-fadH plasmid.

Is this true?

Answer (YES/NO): YES